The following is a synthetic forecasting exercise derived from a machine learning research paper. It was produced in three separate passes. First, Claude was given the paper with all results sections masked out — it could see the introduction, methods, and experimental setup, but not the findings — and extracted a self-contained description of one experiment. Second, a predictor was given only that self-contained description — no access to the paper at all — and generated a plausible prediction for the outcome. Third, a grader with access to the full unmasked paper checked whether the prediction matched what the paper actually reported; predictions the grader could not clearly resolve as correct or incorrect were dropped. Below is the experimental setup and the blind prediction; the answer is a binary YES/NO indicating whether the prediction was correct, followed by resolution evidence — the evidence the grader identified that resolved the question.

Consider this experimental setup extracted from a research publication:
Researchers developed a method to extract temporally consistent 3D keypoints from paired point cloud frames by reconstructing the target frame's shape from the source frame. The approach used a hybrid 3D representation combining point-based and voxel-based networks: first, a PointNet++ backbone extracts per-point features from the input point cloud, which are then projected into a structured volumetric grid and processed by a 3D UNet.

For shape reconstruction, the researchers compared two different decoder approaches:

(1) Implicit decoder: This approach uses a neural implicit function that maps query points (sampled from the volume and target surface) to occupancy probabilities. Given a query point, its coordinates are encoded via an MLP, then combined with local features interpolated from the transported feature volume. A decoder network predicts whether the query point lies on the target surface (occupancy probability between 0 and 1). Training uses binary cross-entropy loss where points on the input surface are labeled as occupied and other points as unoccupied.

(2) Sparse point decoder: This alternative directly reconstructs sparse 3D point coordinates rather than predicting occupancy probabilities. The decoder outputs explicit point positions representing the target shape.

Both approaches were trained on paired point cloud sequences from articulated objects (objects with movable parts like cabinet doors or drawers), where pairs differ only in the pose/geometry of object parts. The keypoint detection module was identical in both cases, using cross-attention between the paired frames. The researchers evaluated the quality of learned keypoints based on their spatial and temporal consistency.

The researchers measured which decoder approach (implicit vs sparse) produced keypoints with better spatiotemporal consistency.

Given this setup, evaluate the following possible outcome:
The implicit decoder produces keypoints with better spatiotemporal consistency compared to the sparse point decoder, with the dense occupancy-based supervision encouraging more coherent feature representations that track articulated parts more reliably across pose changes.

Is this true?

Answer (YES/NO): YES